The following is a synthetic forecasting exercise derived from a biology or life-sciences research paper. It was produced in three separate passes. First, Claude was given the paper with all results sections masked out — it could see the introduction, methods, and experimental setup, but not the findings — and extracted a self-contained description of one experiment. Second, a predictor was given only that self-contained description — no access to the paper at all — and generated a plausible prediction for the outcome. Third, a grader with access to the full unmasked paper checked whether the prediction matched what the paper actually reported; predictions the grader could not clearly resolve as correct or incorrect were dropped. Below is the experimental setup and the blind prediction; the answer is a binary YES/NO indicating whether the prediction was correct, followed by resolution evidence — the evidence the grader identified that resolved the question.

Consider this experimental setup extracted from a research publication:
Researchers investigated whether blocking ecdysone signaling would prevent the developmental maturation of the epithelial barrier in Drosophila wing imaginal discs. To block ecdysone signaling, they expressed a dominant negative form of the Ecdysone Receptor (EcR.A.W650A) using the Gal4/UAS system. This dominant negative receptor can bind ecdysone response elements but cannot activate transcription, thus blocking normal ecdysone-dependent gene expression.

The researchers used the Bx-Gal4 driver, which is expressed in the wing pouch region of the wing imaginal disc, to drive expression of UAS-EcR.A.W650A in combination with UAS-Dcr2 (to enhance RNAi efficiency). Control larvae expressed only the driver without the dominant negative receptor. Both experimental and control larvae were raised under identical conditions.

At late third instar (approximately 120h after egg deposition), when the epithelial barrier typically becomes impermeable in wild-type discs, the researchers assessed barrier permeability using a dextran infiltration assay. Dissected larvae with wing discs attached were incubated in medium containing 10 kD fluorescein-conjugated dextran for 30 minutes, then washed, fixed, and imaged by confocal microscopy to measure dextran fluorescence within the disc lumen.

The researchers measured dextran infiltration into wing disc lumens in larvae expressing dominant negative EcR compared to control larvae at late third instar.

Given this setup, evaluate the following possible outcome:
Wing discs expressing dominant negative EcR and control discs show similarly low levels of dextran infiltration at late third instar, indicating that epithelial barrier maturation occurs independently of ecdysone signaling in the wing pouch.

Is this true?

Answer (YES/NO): NO